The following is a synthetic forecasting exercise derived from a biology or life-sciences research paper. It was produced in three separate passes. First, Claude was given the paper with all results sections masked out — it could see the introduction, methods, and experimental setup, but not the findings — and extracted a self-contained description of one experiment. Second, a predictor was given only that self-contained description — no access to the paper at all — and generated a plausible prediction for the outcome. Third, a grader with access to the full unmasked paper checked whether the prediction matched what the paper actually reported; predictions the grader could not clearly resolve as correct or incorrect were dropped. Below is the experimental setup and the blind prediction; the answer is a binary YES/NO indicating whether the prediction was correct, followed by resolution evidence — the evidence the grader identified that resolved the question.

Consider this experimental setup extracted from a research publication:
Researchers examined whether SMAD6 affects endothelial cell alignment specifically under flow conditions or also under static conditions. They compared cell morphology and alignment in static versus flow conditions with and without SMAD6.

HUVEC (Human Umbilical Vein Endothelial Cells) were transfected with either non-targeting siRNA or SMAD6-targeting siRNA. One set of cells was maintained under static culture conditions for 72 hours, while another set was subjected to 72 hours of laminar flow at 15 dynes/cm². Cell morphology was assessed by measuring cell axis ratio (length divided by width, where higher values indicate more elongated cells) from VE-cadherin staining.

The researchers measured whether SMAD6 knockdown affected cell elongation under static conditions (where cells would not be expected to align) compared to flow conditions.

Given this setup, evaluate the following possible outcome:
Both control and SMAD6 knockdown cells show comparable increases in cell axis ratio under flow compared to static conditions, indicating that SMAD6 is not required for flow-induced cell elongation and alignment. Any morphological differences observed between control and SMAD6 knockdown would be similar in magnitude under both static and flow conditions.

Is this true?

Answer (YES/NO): NO